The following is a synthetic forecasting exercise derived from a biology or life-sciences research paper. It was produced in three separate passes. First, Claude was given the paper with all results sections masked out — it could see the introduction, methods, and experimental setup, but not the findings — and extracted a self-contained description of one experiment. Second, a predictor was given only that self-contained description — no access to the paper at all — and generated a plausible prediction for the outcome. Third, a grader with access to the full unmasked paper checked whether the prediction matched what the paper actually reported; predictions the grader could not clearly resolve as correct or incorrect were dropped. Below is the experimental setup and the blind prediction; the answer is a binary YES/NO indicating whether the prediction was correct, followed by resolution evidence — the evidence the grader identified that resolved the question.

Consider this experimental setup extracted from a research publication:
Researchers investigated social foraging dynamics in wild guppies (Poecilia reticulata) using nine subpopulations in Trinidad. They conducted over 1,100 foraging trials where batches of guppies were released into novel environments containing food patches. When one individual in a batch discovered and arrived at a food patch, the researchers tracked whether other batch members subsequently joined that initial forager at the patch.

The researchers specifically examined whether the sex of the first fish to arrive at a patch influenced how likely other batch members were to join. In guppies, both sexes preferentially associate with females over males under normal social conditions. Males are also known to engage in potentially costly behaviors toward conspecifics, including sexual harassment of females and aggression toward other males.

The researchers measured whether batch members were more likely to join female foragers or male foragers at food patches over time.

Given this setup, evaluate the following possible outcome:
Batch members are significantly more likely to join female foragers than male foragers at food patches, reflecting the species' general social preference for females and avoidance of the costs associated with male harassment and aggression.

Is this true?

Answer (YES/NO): NO